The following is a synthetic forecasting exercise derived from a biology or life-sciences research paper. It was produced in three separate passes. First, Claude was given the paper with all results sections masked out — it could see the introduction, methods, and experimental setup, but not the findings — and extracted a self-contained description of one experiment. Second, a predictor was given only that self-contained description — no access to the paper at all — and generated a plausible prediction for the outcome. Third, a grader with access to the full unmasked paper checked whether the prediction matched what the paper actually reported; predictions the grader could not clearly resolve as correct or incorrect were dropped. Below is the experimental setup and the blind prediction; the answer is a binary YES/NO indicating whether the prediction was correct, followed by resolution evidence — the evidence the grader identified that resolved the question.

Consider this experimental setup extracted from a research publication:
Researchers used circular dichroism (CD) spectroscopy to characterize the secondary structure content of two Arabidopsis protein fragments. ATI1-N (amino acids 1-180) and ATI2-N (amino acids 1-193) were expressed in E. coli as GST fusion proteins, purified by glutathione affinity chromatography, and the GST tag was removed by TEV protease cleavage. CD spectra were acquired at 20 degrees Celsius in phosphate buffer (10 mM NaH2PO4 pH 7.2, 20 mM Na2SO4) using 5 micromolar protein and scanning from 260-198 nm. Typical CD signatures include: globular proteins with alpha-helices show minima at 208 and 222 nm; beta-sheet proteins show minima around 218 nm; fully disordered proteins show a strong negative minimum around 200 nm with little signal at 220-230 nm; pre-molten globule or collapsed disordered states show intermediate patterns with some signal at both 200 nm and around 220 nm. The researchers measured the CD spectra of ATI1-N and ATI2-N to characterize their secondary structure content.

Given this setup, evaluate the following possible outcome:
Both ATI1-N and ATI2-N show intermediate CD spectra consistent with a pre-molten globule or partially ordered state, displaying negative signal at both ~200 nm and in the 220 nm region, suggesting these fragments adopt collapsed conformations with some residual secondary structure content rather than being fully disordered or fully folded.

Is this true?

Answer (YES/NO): NO